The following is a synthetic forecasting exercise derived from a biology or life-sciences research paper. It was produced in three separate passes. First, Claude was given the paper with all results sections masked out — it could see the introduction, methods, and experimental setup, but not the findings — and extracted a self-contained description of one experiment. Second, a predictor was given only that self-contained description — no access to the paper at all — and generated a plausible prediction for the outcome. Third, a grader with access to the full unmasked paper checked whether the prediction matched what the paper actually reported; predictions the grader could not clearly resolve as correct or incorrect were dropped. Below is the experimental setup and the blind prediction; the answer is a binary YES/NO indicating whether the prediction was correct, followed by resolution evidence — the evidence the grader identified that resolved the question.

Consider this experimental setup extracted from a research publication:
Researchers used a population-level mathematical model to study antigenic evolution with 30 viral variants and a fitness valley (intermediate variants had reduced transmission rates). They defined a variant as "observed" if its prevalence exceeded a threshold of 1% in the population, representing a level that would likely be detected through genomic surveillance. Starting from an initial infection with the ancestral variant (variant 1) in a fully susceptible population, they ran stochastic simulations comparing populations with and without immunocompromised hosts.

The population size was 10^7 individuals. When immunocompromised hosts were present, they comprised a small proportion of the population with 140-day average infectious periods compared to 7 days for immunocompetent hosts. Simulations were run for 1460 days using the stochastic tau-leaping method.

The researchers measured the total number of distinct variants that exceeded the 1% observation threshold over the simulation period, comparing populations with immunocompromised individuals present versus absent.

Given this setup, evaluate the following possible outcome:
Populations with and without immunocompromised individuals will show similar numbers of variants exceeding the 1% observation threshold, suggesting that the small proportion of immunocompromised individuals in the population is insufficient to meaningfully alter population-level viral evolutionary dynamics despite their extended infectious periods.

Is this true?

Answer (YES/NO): NO